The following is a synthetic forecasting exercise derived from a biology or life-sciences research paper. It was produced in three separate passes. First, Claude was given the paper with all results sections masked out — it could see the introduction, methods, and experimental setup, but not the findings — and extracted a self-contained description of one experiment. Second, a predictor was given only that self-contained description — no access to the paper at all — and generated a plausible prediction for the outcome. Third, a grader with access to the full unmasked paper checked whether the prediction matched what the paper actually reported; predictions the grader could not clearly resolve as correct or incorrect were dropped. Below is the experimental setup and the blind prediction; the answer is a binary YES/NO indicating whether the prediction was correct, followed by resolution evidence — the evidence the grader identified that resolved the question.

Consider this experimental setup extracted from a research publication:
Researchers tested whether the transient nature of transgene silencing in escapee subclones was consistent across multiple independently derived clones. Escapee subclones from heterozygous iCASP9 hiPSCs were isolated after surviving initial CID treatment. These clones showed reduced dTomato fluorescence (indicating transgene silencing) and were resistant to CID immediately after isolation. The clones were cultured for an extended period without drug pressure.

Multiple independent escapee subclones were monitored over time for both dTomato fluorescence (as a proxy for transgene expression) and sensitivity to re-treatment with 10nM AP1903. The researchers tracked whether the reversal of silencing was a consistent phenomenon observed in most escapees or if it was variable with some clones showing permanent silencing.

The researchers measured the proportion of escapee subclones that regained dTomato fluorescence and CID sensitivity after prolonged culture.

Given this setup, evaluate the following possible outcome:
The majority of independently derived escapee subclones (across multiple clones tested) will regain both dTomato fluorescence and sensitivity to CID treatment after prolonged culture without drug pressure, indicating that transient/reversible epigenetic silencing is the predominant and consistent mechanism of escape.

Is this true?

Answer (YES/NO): NO